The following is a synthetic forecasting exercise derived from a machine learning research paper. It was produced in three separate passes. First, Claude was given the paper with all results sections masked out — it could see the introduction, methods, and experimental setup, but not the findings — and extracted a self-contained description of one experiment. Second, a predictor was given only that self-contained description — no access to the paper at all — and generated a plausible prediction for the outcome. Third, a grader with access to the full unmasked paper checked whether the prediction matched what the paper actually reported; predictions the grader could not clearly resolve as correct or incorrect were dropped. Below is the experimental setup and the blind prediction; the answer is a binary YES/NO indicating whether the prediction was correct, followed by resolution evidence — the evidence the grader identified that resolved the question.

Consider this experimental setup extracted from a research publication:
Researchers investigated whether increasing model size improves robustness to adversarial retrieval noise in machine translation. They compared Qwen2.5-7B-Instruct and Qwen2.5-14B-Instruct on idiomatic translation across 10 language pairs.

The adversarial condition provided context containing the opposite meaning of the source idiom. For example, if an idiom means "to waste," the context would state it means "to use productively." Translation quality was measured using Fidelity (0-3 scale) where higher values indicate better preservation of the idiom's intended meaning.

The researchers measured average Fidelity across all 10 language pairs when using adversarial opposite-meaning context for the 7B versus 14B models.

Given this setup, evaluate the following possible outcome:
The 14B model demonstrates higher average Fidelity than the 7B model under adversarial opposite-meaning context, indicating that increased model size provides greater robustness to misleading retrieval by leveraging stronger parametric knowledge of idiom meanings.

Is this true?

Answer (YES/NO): NO